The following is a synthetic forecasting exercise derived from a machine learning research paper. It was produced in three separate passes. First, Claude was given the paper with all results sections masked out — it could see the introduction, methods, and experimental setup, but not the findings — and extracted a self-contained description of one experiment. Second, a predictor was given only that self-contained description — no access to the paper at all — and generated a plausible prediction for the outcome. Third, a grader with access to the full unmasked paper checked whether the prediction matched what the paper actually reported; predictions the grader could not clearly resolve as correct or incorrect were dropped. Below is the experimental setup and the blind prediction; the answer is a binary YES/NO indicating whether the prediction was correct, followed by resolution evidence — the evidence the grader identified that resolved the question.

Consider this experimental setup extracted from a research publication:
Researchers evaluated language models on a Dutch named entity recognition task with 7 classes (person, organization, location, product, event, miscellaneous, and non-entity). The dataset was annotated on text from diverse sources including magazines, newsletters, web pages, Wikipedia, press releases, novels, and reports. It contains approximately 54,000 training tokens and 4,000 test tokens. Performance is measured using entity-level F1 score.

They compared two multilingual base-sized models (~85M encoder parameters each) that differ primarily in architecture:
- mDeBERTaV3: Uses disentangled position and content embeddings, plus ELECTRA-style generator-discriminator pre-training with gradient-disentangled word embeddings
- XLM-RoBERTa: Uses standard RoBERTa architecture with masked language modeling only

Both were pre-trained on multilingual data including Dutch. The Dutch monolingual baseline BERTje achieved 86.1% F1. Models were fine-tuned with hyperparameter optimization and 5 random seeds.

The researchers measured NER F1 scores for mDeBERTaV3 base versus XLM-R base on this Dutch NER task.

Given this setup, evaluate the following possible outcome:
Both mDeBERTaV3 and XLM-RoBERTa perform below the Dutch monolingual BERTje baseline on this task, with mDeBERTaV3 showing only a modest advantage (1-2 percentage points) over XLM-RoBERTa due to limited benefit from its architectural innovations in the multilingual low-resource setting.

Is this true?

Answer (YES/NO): NO